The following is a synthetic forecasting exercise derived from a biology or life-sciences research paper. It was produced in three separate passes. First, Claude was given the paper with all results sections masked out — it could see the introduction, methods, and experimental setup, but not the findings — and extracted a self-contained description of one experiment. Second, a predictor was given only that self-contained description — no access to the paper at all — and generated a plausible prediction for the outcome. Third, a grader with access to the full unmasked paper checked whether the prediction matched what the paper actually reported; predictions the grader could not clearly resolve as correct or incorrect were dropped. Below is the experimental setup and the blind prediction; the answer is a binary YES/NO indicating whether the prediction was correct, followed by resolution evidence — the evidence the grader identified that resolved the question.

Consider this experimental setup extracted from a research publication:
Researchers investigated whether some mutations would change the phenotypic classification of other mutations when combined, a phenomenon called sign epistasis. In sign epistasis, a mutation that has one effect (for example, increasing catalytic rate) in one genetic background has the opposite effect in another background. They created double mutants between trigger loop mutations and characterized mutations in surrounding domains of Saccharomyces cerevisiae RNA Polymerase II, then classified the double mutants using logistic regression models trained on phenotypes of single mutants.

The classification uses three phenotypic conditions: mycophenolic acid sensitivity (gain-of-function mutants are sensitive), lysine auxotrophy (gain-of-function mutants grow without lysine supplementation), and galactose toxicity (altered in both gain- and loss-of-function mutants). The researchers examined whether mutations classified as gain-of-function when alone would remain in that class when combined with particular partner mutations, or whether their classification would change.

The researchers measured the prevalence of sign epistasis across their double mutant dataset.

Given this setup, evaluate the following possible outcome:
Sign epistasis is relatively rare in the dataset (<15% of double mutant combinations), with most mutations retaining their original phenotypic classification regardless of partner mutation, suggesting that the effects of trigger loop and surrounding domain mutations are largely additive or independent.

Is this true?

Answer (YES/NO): NO